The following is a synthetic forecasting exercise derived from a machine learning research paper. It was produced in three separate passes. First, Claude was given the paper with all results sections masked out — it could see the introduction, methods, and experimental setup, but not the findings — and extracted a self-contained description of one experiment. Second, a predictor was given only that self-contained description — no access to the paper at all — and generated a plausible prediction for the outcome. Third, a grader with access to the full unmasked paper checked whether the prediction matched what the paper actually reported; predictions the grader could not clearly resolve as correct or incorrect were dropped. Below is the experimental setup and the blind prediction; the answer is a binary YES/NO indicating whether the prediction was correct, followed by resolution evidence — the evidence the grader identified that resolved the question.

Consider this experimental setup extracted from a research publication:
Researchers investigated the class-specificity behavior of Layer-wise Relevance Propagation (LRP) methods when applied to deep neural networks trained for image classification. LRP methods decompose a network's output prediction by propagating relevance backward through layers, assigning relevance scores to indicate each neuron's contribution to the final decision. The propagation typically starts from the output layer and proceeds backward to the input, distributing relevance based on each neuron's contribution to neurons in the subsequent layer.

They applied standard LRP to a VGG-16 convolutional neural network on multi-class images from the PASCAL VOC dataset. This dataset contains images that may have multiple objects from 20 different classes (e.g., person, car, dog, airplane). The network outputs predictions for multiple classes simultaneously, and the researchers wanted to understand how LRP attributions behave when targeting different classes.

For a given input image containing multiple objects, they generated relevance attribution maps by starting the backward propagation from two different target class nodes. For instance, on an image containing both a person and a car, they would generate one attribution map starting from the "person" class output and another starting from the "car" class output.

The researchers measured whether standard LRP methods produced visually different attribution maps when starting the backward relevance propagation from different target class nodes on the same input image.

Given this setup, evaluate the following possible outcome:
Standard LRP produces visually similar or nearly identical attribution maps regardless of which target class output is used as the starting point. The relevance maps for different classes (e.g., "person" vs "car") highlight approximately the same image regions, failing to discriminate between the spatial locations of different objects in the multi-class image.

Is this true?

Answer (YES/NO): YES